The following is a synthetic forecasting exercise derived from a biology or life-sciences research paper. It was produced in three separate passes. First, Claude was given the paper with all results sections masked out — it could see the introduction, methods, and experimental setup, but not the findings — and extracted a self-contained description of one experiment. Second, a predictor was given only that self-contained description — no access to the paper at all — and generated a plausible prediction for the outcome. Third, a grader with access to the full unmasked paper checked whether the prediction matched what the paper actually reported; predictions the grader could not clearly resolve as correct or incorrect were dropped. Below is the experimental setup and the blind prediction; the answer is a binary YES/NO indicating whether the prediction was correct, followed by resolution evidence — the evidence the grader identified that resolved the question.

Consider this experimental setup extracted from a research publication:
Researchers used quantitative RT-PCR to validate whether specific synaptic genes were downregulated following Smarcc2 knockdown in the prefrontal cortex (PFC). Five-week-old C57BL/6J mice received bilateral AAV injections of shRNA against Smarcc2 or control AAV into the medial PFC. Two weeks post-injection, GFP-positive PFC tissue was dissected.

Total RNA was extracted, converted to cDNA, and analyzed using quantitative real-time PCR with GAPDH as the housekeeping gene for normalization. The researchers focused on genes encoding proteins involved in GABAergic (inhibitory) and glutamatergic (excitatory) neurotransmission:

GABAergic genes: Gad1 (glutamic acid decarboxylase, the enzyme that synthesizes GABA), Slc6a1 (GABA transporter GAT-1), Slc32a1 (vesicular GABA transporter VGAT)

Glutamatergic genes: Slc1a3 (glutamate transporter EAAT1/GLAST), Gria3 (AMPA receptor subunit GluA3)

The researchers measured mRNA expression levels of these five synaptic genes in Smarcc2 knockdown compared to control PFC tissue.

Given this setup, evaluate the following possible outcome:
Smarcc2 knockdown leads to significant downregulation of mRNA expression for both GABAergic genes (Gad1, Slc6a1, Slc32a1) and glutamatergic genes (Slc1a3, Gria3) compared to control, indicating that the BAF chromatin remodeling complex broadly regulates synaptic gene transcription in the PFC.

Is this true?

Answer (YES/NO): YES